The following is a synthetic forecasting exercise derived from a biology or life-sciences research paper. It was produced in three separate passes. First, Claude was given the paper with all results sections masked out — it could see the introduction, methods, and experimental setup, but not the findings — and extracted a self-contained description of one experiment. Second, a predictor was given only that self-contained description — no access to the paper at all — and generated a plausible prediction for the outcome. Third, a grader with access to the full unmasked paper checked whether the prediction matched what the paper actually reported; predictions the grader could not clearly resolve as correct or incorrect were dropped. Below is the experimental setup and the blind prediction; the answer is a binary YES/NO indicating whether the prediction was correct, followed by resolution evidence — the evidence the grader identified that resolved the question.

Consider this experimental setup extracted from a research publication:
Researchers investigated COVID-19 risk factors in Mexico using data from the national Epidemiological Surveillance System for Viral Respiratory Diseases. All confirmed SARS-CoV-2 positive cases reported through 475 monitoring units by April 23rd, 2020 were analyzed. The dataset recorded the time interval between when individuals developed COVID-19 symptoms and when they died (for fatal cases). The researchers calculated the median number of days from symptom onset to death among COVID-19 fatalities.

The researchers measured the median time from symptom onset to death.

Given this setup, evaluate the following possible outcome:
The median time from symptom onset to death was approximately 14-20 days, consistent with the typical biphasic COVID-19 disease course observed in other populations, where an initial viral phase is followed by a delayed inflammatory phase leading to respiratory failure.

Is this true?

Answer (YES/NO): NO